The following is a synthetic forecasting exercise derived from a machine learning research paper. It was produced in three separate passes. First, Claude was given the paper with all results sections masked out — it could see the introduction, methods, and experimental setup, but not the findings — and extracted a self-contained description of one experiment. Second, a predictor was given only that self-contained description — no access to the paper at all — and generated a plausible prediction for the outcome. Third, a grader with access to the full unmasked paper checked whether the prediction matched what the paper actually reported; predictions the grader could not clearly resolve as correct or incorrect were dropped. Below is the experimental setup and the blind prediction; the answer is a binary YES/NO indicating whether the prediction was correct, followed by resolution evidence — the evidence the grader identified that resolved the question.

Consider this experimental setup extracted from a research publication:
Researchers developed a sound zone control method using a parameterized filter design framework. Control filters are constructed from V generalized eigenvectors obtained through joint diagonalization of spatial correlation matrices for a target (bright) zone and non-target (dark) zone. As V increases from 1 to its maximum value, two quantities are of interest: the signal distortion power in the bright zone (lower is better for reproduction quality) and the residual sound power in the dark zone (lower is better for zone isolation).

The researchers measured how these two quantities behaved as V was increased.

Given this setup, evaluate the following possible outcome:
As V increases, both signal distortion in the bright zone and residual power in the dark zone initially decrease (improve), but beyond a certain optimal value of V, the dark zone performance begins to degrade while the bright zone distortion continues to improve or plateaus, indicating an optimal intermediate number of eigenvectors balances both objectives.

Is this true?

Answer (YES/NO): NO